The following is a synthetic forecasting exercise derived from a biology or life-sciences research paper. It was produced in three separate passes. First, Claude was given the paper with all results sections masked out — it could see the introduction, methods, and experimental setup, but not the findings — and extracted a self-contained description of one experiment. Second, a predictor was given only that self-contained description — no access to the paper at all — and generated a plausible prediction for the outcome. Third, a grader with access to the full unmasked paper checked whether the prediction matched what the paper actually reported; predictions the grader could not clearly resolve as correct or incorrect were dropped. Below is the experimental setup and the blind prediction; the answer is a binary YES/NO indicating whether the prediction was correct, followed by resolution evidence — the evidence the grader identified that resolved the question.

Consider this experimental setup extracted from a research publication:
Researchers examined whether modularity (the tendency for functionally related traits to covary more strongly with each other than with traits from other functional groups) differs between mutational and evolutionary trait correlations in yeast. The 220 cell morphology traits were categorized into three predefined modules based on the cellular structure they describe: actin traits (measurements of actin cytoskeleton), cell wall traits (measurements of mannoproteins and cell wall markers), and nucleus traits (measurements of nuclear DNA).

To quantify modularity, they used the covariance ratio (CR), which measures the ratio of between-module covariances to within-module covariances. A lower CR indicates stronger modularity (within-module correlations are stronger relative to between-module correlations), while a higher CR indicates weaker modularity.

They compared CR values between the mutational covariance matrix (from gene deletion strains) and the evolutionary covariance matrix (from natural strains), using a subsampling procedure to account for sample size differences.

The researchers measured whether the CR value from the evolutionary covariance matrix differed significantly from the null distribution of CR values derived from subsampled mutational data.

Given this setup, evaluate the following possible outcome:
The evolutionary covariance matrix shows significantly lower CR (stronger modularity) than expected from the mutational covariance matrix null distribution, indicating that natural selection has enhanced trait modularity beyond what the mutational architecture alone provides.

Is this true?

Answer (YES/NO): NO